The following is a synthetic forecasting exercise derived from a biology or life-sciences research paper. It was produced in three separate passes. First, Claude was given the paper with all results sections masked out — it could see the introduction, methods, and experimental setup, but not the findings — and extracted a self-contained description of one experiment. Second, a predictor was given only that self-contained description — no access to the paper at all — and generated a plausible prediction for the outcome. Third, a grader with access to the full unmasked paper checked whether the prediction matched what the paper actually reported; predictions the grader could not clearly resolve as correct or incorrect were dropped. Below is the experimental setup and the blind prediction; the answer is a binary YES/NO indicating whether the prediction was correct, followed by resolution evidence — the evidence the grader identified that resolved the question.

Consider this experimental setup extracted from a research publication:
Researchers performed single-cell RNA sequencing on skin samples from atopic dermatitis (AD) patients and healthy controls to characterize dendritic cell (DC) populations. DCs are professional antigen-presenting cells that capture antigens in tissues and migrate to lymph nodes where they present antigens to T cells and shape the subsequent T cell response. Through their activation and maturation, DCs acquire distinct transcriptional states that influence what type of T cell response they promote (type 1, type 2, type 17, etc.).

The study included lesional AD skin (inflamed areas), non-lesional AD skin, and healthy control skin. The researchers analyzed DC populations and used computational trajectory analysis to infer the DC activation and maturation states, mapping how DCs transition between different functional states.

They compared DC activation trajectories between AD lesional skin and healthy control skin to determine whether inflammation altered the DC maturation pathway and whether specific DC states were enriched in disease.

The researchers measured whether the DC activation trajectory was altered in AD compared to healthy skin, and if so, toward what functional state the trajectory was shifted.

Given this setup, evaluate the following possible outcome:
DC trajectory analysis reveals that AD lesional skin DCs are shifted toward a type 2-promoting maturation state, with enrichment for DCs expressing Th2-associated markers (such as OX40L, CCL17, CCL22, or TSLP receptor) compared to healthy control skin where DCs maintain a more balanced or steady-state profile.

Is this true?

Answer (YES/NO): YES